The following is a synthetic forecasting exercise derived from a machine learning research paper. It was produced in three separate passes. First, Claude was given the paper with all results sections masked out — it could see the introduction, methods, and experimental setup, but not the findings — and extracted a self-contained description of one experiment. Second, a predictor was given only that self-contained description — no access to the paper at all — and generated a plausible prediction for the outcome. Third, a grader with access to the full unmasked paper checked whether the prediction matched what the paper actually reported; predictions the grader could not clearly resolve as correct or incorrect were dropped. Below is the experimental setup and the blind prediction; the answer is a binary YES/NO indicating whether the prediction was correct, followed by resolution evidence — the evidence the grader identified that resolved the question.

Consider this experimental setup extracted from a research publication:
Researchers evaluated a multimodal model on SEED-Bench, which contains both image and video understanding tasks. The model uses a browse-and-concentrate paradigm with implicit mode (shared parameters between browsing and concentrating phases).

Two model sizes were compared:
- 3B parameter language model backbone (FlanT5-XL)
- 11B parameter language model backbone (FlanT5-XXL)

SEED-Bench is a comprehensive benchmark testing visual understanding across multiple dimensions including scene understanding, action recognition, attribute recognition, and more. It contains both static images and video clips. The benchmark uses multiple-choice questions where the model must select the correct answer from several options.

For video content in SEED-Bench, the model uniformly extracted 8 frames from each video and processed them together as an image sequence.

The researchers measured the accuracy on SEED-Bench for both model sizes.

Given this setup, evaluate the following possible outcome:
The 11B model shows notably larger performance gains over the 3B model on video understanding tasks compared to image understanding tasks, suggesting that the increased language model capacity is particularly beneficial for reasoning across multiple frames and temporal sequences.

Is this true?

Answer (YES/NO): NO